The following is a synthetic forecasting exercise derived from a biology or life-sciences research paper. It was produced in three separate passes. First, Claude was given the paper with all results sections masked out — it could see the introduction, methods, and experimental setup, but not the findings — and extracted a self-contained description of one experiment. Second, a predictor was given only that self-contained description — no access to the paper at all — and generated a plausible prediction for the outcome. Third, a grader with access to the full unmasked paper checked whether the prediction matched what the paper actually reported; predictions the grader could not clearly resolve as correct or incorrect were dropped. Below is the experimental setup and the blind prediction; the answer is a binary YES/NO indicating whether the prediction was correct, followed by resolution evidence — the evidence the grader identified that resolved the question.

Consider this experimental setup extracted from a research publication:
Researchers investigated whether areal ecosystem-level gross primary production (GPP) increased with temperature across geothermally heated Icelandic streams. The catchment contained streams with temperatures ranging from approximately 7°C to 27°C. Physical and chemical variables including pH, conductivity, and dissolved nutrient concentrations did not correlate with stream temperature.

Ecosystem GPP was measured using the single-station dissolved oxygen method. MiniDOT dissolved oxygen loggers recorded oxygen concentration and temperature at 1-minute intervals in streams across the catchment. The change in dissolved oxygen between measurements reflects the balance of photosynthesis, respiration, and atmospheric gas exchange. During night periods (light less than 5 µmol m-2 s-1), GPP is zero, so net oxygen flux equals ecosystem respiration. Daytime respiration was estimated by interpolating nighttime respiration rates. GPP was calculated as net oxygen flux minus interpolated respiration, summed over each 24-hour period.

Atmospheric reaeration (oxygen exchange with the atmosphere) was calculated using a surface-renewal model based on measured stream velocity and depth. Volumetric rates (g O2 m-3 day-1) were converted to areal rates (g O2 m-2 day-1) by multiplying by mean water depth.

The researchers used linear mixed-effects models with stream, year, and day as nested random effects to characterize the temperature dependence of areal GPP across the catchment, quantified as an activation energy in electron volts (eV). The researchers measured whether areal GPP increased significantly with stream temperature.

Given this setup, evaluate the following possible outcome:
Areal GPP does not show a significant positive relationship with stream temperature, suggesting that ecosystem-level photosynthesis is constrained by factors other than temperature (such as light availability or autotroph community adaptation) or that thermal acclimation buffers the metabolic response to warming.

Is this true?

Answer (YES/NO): NO